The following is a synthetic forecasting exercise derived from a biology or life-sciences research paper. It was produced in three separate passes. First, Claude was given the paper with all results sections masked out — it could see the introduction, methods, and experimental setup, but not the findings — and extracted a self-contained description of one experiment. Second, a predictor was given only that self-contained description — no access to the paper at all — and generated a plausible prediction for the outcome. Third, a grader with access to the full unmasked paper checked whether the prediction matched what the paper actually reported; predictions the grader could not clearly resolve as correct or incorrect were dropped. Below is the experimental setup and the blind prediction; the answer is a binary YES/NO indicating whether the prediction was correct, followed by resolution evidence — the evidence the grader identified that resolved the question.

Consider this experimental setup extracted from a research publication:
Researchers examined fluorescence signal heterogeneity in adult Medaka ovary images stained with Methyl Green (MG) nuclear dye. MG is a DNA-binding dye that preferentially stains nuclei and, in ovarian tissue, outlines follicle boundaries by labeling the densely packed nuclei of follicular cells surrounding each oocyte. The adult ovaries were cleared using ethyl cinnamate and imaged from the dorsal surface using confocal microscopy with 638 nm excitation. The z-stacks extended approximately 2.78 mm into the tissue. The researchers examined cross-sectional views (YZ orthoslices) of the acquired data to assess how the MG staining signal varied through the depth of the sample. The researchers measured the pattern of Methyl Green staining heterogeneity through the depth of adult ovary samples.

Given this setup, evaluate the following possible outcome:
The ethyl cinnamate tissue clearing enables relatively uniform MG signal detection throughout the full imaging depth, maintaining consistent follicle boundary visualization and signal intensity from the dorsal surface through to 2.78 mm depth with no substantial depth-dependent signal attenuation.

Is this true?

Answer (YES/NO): NO